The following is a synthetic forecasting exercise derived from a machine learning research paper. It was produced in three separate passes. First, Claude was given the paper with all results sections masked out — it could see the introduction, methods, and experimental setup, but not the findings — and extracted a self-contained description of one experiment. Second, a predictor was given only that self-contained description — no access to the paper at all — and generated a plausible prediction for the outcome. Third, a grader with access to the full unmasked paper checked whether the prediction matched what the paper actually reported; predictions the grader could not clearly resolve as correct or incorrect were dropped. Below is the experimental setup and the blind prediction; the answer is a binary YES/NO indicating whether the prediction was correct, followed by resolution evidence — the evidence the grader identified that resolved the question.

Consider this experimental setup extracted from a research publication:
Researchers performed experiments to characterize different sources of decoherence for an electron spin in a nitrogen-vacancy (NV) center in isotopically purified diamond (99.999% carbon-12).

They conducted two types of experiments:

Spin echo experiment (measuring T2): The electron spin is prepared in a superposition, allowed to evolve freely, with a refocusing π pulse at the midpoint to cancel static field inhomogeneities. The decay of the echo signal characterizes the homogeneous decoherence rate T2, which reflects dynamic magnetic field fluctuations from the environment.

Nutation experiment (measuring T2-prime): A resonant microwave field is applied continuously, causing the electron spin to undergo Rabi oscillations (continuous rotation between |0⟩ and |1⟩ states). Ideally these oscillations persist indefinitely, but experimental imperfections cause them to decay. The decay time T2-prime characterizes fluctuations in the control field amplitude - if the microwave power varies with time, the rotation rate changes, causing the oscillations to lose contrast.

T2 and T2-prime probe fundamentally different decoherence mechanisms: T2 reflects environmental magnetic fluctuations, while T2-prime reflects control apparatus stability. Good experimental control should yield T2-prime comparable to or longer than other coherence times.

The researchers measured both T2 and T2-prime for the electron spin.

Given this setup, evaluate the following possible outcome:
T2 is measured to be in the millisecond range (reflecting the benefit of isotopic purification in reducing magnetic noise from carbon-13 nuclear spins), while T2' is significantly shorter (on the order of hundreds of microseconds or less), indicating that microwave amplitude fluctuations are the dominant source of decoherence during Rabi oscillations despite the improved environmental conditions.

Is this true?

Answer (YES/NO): NO